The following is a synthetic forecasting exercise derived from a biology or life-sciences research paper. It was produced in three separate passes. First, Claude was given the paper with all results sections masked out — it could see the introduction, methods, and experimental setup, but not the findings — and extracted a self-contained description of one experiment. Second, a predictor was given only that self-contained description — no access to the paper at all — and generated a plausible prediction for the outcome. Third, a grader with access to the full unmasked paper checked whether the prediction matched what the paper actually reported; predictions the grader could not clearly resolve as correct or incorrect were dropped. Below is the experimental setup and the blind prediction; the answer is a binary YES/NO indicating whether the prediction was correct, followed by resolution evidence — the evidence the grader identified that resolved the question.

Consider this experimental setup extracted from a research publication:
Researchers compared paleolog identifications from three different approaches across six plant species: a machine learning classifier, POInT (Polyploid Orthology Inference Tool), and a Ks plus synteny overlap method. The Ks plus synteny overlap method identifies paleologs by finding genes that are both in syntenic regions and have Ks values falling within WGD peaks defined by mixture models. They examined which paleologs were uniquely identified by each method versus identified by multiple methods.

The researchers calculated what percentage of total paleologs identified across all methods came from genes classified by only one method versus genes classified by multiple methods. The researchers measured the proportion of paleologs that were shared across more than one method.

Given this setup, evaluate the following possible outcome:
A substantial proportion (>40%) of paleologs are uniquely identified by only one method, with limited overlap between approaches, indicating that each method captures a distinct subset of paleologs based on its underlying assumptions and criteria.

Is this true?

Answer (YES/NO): NO